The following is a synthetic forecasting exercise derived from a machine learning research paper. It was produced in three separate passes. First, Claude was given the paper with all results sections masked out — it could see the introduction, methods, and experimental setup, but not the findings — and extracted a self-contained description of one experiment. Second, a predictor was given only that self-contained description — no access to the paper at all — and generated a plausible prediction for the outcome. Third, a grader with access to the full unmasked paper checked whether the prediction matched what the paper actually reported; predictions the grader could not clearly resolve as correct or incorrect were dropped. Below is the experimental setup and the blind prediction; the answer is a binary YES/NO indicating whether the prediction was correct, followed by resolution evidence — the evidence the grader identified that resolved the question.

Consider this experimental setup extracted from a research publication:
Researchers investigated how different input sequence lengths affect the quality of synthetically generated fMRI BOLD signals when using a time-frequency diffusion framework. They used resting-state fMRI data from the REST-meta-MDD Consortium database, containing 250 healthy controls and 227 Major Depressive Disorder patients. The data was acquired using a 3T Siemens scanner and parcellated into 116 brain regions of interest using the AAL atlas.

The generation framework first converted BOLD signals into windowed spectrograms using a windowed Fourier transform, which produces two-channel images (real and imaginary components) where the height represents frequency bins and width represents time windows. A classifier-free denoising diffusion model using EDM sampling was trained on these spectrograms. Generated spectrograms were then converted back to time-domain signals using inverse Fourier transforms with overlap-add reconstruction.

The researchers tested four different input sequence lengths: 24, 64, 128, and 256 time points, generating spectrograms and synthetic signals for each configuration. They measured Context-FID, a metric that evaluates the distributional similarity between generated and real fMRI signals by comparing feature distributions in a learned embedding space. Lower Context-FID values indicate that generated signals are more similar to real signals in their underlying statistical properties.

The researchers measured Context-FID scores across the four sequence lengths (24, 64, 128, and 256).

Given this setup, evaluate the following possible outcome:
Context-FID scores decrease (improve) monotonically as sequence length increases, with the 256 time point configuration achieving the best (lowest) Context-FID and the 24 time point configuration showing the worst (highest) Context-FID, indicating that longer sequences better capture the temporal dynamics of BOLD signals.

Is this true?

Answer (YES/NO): NO